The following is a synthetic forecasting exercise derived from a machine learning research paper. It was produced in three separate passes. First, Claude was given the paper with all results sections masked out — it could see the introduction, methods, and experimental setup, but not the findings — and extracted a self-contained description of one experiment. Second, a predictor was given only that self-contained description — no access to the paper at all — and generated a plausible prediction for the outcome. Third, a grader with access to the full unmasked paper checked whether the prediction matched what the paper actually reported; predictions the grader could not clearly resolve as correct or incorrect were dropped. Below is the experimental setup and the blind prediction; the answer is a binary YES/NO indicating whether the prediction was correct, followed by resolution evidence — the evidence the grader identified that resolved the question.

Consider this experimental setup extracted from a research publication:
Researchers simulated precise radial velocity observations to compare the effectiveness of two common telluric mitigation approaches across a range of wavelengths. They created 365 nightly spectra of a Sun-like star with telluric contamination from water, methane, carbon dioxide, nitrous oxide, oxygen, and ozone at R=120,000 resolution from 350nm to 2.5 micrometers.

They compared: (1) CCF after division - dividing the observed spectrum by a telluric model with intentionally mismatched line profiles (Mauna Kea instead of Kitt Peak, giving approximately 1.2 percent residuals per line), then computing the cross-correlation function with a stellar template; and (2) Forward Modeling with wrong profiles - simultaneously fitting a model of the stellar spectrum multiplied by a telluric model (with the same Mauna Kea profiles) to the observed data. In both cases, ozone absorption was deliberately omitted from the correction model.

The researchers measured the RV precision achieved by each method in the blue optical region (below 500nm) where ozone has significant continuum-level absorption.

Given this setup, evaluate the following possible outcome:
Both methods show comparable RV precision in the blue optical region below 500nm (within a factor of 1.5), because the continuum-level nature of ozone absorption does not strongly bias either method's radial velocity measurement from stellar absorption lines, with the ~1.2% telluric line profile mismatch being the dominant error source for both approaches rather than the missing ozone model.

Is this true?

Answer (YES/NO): YES